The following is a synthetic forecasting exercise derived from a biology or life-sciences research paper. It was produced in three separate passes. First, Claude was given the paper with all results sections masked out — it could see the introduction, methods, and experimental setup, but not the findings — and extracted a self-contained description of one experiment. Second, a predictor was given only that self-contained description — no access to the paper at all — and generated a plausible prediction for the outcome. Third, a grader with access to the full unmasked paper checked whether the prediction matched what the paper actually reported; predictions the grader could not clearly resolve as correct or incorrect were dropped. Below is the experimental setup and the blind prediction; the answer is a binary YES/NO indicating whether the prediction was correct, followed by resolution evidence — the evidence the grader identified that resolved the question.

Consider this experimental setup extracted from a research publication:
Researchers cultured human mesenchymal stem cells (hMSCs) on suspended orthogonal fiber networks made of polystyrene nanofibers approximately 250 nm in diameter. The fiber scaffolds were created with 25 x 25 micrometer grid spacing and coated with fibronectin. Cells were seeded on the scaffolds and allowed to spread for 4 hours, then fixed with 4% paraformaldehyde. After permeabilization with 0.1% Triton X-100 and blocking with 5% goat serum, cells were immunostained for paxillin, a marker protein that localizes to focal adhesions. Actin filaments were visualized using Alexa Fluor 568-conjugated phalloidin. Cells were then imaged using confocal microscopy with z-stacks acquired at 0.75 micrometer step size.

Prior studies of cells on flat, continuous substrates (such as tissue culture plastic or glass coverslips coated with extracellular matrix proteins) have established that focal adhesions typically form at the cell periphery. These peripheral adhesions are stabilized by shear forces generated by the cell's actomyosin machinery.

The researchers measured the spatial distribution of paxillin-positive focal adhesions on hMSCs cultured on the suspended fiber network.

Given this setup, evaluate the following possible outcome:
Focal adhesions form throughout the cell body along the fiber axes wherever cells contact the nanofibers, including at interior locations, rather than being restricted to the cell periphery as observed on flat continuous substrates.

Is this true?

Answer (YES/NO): YES